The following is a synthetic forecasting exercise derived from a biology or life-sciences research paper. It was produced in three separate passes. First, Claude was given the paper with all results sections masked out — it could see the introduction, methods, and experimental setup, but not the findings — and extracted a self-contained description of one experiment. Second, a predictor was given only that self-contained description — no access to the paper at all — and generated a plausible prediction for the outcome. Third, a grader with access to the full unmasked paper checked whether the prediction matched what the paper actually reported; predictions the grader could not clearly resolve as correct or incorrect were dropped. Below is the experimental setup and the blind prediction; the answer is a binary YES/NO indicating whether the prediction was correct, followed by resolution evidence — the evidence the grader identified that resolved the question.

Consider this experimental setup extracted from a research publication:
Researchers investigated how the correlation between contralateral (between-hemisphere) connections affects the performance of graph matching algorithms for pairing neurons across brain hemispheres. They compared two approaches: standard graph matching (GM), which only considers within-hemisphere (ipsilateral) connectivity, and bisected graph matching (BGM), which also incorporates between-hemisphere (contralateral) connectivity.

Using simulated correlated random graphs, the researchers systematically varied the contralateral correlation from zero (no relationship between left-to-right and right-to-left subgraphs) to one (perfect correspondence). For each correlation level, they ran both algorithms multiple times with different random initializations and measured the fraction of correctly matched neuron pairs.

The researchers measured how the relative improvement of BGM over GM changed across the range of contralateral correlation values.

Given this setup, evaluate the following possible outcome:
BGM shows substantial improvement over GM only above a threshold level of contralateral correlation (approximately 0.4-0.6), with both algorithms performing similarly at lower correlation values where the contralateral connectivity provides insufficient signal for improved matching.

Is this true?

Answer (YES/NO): NO